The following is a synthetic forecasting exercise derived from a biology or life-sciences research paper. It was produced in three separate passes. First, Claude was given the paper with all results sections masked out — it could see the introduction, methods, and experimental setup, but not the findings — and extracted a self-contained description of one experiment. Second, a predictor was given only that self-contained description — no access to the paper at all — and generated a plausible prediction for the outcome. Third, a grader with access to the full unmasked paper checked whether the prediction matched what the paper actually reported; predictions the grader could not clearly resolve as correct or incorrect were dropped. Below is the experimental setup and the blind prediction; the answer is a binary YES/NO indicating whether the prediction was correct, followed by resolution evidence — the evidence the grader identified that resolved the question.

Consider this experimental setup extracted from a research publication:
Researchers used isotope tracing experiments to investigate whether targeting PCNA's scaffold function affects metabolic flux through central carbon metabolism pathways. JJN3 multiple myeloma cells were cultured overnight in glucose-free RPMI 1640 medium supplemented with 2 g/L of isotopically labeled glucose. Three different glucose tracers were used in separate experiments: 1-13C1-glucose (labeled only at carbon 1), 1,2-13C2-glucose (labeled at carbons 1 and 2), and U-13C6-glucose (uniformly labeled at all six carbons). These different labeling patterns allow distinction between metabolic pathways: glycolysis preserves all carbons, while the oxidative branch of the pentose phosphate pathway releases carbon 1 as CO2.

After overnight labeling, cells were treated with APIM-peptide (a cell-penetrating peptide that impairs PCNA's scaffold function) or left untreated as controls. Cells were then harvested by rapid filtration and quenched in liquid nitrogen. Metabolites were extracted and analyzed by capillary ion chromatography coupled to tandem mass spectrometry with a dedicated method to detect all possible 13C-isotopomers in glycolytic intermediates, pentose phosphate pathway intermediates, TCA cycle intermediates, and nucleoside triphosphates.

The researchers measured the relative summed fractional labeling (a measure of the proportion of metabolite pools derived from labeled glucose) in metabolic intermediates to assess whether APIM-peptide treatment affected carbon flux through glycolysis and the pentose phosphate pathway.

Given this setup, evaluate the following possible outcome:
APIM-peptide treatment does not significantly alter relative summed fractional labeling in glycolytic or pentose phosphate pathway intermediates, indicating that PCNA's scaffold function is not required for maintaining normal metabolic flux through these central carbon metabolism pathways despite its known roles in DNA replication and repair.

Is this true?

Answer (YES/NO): NO